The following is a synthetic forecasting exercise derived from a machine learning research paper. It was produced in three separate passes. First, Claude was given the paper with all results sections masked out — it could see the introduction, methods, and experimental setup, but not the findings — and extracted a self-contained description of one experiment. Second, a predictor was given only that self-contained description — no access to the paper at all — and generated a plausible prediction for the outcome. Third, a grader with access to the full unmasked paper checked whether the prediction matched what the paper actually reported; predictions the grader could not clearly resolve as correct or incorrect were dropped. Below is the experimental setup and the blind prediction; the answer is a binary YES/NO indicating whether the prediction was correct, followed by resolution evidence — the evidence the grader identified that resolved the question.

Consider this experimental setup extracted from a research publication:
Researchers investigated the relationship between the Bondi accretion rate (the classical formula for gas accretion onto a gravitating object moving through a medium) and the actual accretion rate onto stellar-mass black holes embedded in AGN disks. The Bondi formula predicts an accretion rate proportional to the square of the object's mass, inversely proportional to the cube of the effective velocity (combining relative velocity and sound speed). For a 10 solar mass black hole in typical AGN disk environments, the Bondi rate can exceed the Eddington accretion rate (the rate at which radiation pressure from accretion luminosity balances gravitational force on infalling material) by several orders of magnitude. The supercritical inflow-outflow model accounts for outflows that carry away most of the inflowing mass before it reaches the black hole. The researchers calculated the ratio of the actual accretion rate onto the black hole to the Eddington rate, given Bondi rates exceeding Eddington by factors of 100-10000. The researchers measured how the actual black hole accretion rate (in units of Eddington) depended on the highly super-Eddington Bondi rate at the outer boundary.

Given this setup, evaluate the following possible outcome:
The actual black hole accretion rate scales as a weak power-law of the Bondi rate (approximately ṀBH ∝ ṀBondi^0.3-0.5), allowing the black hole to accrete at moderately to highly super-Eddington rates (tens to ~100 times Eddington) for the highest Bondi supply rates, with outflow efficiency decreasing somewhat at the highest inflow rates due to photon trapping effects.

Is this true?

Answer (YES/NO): NO